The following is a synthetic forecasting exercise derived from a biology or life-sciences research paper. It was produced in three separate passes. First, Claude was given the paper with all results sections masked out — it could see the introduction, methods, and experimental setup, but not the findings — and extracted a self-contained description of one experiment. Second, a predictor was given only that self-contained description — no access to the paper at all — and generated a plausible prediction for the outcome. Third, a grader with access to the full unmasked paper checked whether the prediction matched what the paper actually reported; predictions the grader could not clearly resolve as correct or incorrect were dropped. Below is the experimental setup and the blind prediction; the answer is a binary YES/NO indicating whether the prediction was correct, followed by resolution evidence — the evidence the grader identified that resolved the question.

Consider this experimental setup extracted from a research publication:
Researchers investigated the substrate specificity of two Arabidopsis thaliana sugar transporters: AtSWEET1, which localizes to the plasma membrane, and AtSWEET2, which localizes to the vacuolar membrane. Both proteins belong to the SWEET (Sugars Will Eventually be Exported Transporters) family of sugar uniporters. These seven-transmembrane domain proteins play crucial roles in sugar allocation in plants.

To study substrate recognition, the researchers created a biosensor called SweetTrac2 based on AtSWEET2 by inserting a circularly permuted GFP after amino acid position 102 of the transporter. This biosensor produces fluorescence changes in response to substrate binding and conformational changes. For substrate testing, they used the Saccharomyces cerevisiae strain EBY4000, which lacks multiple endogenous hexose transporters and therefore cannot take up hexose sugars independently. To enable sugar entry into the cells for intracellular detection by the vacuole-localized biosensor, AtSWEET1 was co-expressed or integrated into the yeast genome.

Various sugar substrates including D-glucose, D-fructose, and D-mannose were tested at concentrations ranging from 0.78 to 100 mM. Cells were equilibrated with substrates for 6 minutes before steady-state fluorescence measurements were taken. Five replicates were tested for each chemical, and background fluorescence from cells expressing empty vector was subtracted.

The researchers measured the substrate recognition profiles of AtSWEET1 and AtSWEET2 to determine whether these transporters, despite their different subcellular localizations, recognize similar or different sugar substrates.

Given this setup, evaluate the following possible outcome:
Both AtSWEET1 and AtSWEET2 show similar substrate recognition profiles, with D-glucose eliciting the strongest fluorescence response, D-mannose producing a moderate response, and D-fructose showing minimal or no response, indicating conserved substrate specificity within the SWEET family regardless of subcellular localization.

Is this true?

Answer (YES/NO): NO